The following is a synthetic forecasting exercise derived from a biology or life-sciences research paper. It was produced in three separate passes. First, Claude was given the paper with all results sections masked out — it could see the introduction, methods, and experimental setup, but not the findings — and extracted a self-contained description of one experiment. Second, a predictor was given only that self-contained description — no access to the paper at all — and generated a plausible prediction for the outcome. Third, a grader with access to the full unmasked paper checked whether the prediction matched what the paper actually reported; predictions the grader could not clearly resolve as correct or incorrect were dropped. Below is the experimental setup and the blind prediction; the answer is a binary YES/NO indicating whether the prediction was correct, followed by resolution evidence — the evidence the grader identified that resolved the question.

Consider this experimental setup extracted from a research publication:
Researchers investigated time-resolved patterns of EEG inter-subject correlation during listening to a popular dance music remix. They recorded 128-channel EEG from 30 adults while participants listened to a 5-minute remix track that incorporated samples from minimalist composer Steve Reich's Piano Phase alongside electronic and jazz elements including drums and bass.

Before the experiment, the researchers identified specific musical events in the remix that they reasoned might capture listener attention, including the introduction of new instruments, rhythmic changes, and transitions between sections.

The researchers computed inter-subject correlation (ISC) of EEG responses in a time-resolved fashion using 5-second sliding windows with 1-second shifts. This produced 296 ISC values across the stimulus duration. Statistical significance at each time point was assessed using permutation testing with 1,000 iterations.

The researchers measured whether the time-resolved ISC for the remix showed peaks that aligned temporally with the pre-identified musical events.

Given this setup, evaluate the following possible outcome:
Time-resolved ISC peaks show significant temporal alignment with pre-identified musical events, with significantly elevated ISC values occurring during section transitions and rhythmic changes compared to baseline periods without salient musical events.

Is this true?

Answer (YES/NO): NO